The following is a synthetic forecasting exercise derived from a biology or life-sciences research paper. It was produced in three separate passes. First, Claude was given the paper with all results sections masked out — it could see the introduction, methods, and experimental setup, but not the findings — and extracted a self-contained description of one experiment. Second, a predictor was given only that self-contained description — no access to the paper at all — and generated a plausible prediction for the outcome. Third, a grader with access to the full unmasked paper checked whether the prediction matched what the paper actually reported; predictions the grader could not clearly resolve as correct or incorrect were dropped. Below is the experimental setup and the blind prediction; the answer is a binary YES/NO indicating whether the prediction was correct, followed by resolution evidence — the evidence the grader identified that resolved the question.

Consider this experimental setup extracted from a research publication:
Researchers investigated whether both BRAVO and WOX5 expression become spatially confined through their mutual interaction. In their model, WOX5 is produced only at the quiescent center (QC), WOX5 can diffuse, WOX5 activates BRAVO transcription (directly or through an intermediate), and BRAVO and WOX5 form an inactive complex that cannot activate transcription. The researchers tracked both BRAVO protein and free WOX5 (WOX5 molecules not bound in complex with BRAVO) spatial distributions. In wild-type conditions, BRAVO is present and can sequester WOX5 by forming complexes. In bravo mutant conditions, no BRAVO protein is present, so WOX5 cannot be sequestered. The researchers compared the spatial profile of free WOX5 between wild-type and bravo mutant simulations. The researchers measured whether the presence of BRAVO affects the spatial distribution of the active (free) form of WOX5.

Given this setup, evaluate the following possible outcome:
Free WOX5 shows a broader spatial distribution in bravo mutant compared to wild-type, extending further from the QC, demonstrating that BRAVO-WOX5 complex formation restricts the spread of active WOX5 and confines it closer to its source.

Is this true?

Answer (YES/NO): YES